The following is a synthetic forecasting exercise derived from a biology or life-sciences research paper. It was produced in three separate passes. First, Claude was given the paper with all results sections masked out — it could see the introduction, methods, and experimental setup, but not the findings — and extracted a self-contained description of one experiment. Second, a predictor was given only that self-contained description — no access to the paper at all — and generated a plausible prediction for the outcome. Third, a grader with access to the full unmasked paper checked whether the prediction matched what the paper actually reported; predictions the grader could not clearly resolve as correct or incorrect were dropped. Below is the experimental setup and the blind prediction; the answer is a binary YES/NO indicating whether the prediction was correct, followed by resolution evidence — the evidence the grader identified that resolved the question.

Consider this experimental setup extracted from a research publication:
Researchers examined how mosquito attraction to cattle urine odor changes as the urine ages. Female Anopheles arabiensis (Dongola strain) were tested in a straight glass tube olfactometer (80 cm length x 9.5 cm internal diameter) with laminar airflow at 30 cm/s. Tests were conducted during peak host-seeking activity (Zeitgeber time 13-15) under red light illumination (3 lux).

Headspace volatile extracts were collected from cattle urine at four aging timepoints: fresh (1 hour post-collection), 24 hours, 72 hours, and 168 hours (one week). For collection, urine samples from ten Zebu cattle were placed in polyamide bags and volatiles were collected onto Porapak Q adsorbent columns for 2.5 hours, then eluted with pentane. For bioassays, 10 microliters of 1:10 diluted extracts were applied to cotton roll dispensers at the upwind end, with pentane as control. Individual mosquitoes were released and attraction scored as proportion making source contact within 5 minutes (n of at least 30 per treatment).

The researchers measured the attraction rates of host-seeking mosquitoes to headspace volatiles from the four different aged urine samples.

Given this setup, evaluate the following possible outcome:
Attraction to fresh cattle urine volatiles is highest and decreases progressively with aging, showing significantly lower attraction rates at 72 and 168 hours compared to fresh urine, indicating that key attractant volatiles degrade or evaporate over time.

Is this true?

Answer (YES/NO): NO